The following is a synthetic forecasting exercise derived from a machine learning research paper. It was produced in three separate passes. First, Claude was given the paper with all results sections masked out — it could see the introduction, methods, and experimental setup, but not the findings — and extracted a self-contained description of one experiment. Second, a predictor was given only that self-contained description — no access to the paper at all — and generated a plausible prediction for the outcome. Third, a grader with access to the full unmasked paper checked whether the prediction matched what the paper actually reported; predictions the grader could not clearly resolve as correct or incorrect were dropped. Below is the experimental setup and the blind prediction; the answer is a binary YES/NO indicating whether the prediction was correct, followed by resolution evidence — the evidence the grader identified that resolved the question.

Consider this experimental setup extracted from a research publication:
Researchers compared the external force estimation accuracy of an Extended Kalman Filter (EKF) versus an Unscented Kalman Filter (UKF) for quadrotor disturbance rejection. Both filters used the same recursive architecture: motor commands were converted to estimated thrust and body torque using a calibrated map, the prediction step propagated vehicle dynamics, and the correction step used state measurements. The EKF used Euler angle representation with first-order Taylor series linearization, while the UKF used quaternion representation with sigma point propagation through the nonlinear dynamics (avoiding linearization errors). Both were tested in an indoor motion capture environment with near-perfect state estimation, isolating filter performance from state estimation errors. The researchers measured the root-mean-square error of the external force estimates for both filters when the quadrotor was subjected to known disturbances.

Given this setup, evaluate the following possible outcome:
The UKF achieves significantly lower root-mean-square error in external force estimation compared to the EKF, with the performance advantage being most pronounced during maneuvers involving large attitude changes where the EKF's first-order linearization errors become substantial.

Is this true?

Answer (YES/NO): NO